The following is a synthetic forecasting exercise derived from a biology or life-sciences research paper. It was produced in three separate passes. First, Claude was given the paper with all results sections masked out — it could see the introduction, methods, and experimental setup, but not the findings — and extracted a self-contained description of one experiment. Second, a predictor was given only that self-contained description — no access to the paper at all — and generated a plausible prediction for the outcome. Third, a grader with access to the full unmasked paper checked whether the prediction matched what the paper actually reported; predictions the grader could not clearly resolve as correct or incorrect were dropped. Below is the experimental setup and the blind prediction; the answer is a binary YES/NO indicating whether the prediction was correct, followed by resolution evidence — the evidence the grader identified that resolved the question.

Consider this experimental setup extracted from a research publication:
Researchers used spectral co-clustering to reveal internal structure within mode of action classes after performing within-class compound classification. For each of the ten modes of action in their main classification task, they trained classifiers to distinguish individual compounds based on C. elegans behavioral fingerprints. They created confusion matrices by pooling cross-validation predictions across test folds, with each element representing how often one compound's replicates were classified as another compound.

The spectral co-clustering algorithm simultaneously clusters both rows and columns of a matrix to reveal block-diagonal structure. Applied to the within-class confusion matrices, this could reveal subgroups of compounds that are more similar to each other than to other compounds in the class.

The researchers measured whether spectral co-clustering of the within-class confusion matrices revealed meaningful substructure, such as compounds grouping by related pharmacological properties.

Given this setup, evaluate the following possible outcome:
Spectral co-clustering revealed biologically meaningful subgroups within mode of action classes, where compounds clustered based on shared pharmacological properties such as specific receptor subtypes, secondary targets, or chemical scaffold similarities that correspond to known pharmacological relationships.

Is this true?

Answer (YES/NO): YES